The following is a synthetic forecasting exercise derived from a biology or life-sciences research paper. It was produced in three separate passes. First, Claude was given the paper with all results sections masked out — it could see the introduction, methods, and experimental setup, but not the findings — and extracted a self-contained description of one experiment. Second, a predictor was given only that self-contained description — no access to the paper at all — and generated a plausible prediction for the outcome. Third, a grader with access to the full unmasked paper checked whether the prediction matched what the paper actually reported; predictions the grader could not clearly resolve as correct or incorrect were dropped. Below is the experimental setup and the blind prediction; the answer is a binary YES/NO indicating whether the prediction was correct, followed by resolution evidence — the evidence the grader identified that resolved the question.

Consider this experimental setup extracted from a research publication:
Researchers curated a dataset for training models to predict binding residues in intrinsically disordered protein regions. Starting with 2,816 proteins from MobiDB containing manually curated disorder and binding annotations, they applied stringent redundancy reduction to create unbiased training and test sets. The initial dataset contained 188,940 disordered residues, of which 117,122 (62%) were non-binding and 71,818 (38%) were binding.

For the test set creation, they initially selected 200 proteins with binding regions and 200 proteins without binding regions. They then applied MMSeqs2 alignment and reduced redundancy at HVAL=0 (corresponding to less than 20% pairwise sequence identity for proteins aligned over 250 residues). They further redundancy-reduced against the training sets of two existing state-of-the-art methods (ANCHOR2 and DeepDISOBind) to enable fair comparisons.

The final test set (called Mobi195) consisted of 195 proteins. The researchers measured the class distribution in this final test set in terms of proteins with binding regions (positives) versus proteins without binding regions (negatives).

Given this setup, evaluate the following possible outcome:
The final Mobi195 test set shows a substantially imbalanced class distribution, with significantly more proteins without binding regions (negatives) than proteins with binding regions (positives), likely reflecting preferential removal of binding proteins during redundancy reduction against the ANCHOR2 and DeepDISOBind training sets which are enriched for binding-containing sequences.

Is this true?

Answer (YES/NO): NO